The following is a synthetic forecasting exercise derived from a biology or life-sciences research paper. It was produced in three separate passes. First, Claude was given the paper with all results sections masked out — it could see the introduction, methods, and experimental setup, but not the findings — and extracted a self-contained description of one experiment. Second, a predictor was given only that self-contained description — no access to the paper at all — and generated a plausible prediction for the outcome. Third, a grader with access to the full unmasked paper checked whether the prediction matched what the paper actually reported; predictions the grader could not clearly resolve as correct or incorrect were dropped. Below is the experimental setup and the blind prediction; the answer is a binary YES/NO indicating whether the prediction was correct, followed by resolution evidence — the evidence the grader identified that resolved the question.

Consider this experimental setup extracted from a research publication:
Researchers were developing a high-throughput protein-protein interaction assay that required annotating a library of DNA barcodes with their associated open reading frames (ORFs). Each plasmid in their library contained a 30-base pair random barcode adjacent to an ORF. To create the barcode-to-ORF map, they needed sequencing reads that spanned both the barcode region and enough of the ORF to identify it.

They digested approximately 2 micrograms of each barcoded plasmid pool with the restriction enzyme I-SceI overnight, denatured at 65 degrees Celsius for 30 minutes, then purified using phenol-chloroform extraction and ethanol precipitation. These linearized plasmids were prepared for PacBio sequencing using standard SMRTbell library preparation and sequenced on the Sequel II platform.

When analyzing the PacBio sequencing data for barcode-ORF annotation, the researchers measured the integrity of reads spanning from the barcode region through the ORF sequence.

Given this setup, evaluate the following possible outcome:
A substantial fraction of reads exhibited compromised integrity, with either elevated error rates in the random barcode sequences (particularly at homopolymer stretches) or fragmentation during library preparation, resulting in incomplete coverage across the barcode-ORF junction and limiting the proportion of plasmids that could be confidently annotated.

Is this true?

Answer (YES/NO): NO